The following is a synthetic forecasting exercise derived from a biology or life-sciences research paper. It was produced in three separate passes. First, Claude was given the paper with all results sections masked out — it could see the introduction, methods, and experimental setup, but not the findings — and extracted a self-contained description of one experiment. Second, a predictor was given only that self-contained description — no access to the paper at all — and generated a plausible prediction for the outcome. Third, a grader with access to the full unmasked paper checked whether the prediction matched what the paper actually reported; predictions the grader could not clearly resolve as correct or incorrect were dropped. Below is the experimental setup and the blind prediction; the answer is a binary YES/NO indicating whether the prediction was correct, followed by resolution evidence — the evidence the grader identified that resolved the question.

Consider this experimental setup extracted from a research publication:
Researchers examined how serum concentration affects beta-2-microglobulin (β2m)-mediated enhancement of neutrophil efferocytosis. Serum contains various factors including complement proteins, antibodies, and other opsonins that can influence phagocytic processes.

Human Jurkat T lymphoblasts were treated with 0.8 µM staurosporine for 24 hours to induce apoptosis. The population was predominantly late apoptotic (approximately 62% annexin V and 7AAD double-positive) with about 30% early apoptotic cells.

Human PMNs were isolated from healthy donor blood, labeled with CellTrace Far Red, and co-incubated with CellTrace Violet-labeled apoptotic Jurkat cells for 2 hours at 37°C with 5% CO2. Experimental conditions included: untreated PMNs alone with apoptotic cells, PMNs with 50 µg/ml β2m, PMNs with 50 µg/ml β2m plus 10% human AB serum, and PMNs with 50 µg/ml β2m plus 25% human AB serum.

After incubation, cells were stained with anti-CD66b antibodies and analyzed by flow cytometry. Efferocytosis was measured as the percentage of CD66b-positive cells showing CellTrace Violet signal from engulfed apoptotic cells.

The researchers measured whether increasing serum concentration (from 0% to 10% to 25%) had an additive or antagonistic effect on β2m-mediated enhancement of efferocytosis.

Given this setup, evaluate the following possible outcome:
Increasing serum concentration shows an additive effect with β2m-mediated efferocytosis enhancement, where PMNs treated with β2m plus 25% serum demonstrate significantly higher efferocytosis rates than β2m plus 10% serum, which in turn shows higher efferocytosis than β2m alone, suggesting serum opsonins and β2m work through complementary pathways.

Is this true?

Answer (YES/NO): NO